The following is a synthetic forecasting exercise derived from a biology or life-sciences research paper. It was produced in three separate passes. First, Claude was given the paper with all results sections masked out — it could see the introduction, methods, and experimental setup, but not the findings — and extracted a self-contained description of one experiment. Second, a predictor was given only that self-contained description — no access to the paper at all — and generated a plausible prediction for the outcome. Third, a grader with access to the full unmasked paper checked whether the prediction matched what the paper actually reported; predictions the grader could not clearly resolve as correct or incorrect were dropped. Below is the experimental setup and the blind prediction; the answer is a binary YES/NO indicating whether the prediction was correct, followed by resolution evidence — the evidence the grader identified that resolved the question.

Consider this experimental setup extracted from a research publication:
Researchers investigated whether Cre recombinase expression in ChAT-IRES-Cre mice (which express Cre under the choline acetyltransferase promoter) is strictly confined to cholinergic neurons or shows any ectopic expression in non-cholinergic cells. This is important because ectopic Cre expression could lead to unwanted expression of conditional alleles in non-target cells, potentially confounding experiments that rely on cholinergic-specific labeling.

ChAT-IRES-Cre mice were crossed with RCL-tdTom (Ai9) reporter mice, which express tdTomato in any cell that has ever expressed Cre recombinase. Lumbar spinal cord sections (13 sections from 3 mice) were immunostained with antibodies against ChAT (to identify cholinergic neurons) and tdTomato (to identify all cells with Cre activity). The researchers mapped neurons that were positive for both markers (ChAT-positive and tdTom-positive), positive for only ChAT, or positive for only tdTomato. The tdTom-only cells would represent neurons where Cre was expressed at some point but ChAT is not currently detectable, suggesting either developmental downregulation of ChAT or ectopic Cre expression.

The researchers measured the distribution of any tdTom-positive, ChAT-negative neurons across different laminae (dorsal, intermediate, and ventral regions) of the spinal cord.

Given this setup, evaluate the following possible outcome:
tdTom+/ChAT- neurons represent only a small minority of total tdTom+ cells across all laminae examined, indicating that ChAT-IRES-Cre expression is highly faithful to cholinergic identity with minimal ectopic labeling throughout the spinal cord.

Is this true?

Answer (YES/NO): NO